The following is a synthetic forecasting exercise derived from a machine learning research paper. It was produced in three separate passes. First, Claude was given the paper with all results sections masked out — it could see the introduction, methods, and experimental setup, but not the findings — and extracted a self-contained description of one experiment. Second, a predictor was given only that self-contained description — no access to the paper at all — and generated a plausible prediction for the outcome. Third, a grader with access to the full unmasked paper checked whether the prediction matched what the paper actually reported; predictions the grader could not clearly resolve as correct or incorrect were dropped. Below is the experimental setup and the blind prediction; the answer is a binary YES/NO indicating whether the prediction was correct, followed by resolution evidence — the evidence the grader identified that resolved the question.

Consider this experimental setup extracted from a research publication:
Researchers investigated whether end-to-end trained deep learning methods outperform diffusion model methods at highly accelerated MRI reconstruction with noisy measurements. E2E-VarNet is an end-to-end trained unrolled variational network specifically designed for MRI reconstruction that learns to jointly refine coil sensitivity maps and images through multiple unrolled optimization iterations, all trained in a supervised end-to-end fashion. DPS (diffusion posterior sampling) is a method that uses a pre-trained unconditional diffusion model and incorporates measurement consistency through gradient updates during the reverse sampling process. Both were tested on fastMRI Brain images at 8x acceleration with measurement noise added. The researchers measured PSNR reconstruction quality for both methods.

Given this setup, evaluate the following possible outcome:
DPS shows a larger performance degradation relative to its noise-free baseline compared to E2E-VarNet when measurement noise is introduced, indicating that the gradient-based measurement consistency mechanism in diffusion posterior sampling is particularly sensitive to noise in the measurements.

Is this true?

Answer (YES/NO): YES